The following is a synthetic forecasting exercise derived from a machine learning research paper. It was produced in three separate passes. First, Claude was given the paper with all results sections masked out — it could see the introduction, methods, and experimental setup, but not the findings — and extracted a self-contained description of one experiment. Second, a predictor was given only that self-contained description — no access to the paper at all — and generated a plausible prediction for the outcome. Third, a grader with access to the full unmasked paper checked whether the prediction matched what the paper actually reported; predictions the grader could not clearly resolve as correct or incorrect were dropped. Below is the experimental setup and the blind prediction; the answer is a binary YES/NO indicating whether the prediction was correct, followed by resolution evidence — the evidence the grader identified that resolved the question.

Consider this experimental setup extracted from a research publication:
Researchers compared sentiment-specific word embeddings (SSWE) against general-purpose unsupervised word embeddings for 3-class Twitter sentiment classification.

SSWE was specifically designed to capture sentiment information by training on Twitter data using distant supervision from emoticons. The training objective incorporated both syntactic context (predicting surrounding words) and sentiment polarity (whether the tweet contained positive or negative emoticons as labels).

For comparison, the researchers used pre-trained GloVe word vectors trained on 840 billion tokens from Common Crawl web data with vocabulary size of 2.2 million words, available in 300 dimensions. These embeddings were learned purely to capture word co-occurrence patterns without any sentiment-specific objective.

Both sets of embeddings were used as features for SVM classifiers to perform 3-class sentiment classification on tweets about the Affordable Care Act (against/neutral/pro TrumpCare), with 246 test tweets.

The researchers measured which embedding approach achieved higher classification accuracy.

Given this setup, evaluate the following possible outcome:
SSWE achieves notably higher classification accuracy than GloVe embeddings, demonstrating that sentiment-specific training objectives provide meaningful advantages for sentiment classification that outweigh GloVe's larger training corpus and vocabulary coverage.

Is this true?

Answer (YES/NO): NO